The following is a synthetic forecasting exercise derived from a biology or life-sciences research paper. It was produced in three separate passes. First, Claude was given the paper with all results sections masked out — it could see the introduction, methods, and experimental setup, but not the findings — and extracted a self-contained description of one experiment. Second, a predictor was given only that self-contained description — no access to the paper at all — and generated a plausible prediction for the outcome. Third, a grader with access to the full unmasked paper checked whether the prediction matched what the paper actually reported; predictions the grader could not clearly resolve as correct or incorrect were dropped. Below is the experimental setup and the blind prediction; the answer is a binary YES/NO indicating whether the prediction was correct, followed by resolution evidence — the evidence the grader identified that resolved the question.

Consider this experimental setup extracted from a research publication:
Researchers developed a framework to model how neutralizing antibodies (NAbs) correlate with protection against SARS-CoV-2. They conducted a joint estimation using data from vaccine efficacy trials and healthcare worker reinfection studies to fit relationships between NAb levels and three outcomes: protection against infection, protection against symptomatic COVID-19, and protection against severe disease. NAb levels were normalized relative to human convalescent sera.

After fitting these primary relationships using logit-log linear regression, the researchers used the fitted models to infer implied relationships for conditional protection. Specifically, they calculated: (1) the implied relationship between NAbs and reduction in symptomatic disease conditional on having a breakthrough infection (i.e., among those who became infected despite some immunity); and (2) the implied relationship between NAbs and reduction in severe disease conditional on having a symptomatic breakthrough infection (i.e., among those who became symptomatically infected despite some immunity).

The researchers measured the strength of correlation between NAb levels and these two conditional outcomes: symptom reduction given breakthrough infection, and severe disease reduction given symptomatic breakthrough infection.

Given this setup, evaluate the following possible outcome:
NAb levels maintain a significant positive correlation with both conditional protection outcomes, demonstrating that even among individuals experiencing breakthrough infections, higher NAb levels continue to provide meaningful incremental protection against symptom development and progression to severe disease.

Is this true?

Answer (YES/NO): NO